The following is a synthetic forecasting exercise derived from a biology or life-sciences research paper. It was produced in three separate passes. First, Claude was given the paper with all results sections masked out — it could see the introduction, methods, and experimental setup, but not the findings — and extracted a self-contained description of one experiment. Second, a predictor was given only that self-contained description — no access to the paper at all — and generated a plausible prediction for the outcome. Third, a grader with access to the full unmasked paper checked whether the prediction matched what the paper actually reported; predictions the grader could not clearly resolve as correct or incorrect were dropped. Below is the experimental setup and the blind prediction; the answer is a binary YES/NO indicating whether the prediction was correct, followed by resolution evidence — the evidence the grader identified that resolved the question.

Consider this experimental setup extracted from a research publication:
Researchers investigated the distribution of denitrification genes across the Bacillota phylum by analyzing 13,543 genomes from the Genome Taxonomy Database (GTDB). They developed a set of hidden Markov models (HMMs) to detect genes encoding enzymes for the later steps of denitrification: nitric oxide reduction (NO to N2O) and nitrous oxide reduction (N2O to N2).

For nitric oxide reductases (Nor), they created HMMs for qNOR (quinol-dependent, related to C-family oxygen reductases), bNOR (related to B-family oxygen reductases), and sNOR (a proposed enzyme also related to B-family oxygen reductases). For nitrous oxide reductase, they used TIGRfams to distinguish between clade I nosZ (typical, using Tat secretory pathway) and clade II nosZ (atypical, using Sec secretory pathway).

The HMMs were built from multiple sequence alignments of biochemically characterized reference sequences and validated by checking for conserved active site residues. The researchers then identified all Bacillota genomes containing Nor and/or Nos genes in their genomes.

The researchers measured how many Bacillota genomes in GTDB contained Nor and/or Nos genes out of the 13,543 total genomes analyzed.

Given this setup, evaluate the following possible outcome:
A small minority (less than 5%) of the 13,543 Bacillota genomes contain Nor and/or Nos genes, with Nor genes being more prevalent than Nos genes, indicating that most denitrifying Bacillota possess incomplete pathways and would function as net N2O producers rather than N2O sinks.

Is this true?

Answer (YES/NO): YES